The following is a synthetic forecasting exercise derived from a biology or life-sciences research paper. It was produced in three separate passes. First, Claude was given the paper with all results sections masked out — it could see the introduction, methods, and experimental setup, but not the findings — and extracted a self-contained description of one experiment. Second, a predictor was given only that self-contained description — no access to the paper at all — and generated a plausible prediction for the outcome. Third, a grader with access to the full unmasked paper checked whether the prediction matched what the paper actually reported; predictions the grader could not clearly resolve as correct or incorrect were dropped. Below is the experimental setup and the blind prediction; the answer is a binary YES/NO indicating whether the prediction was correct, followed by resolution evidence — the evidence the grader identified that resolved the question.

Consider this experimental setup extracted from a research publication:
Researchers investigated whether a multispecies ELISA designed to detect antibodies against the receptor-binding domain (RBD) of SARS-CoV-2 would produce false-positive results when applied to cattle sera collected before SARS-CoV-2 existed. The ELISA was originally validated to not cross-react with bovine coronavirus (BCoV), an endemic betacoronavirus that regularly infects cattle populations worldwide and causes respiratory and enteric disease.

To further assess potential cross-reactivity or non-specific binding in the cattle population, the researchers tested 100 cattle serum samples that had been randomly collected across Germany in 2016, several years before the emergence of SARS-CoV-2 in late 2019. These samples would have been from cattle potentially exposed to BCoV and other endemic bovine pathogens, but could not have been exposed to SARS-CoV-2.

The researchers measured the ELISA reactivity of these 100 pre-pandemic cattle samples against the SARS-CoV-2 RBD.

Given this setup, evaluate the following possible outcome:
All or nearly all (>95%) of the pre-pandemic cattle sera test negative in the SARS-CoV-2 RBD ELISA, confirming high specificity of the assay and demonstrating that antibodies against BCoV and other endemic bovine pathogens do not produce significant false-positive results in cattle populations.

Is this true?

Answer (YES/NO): YES